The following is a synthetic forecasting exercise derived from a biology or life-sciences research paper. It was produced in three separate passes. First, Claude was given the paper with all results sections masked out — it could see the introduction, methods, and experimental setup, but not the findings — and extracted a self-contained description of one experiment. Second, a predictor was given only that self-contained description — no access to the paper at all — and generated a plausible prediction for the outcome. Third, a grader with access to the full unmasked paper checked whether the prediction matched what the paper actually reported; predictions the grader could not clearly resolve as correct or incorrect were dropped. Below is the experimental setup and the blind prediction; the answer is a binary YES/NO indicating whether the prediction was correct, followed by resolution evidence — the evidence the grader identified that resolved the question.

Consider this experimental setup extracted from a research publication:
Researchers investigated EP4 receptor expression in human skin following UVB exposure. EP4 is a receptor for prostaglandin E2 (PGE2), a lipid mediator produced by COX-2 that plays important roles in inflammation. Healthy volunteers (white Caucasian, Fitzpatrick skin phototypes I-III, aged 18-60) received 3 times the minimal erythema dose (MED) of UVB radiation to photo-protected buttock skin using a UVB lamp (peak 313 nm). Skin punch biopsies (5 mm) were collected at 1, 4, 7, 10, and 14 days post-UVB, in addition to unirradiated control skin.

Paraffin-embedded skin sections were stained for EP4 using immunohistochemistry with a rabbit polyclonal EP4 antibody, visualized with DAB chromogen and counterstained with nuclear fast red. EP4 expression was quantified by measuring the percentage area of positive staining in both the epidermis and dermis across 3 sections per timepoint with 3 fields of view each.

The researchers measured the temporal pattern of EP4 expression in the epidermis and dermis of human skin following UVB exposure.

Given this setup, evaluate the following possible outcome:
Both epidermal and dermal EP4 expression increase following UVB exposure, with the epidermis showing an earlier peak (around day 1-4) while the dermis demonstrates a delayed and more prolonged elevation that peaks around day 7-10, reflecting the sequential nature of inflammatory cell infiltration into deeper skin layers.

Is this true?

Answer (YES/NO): NO